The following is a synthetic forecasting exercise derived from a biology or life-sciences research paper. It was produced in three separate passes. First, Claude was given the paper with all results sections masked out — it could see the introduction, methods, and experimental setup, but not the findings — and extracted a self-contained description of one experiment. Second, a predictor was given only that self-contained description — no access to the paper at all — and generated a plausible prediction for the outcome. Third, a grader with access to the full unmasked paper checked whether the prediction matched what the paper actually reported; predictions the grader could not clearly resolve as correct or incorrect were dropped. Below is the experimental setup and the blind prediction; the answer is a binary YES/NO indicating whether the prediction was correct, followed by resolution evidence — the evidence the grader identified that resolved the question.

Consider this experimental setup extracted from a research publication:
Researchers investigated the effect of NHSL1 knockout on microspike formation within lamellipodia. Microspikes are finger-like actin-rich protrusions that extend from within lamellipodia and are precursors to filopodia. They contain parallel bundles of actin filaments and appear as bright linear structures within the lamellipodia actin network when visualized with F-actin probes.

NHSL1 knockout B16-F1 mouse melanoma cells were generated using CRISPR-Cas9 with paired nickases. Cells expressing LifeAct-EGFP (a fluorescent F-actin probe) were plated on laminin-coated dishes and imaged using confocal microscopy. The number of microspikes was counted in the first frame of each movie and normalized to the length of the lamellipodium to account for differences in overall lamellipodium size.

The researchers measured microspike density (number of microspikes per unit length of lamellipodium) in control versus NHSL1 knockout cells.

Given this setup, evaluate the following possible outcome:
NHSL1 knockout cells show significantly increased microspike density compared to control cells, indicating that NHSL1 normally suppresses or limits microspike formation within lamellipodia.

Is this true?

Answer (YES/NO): NO